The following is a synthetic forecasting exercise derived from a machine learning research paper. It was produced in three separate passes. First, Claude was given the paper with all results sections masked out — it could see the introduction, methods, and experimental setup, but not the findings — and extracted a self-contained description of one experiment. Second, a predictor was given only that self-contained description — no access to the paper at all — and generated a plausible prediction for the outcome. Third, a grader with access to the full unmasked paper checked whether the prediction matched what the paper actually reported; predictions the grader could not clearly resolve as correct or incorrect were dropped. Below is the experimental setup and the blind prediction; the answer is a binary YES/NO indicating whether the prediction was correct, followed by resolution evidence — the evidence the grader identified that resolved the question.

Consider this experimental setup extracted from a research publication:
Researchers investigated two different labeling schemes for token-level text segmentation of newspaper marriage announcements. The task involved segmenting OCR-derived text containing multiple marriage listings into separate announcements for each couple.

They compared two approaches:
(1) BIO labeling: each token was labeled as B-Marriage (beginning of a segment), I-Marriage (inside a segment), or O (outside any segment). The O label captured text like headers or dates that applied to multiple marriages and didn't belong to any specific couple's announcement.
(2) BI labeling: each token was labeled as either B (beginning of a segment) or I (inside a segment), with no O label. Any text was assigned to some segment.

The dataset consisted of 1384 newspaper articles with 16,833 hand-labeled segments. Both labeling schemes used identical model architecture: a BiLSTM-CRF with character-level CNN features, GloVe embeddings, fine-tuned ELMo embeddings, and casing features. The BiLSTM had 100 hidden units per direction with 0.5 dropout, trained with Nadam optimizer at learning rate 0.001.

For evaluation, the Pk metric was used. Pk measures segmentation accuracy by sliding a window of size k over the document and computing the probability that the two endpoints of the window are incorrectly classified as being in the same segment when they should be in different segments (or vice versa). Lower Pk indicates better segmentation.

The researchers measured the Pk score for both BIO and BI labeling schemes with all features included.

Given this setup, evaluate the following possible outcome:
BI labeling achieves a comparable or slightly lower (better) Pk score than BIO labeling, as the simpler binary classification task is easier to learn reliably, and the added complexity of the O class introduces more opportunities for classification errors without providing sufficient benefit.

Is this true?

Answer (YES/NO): YES